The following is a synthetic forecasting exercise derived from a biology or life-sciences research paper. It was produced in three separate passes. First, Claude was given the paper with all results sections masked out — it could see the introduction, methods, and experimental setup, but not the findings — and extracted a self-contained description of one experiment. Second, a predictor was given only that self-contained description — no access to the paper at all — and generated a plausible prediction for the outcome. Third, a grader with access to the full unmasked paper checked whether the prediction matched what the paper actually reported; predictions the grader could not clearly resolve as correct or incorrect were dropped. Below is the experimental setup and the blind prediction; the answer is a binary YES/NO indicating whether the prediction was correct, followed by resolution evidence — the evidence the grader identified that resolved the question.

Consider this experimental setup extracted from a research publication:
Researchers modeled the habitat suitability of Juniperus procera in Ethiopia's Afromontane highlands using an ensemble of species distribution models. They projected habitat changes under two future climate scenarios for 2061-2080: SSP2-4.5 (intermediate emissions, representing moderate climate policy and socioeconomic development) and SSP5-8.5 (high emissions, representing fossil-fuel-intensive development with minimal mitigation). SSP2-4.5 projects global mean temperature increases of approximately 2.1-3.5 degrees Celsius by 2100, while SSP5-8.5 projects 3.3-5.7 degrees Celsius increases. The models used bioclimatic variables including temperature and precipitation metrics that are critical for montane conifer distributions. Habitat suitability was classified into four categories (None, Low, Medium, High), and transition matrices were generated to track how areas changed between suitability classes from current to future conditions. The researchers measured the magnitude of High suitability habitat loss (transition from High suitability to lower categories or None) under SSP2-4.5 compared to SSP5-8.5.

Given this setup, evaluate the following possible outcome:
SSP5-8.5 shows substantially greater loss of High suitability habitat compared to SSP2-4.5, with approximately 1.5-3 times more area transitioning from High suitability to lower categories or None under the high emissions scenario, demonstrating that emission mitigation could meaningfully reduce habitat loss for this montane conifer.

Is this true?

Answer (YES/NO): NO